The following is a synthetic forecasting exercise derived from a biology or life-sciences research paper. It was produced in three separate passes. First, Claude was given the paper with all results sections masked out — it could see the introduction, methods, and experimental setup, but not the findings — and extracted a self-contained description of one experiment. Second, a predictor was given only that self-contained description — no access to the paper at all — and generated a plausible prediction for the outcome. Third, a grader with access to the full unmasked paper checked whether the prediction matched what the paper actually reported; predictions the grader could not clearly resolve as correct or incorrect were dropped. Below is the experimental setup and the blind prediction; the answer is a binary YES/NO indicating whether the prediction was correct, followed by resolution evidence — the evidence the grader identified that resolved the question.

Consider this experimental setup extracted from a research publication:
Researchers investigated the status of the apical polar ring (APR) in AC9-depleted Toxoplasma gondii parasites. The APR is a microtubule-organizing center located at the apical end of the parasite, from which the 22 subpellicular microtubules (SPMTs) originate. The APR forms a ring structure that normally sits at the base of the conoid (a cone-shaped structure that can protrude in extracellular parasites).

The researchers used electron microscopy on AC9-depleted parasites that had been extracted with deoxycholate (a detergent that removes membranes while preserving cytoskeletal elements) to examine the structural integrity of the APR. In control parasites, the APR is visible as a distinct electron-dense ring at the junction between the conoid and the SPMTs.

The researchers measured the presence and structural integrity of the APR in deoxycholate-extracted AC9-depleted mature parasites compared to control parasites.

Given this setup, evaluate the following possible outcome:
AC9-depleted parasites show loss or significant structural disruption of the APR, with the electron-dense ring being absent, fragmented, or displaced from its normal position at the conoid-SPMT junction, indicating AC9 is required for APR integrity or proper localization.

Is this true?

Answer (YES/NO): YES